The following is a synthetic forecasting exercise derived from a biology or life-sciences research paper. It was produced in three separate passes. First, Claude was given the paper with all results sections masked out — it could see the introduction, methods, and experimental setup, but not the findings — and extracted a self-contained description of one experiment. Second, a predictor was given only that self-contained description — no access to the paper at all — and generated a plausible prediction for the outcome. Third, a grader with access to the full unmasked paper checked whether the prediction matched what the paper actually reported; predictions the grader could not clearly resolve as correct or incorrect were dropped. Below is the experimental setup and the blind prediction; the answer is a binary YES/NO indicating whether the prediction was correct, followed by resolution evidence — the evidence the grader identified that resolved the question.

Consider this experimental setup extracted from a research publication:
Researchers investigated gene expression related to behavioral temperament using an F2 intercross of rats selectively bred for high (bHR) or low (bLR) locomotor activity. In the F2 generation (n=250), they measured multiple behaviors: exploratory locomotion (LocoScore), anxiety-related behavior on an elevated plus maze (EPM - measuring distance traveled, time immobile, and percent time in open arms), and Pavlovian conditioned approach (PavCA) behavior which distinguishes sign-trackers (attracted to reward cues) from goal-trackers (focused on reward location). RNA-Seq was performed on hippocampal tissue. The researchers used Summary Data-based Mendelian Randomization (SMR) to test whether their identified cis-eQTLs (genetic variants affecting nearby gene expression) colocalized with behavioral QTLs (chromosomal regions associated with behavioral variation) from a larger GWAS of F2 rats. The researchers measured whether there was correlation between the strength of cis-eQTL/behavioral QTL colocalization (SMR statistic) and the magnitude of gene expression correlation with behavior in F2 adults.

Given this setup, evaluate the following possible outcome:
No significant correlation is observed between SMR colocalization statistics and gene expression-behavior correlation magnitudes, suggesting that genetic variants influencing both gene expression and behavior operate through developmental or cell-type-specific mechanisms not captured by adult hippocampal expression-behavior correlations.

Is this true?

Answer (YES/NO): NO